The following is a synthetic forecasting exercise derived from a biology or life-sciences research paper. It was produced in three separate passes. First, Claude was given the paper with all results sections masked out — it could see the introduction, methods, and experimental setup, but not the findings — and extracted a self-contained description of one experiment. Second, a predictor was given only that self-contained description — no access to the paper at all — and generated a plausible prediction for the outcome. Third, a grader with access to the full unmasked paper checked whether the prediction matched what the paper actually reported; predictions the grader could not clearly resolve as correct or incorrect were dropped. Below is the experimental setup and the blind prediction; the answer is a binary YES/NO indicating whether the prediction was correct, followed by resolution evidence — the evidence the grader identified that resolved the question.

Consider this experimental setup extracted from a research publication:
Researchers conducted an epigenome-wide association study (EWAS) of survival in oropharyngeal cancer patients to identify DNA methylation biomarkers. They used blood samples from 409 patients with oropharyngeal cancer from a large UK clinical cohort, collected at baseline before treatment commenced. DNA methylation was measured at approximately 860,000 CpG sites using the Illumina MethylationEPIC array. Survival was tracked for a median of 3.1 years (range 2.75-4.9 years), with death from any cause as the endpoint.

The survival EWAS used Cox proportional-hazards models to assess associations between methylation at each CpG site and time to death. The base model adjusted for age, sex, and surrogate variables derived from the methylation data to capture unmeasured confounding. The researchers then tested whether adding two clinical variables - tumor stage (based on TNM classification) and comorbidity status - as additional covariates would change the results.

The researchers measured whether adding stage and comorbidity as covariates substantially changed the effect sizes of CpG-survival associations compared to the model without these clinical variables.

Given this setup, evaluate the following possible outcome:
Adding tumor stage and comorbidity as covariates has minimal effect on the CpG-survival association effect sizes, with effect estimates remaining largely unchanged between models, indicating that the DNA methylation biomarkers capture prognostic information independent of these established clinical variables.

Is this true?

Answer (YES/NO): YES